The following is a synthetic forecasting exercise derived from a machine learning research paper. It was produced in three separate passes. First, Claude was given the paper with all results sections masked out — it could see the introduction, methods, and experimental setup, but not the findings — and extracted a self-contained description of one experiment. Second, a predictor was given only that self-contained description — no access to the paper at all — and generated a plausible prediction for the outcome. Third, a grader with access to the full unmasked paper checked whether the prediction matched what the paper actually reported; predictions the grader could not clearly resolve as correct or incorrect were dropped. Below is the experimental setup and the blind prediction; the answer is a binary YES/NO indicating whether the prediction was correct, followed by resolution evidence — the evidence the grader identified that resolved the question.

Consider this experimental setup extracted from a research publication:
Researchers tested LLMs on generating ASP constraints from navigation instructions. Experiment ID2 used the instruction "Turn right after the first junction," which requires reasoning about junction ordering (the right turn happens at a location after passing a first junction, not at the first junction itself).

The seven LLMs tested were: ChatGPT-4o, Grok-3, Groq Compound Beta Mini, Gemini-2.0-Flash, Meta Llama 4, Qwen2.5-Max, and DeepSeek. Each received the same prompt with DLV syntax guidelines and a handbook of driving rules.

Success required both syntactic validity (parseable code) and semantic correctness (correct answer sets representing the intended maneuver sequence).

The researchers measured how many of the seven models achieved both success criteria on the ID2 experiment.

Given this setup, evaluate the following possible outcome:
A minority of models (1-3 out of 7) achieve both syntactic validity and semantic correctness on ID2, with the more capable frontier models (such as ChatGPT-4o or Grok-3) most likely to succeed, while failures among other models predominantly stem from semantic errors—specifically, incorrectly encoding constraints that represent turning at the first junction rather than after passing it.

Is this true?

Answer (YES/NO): NO